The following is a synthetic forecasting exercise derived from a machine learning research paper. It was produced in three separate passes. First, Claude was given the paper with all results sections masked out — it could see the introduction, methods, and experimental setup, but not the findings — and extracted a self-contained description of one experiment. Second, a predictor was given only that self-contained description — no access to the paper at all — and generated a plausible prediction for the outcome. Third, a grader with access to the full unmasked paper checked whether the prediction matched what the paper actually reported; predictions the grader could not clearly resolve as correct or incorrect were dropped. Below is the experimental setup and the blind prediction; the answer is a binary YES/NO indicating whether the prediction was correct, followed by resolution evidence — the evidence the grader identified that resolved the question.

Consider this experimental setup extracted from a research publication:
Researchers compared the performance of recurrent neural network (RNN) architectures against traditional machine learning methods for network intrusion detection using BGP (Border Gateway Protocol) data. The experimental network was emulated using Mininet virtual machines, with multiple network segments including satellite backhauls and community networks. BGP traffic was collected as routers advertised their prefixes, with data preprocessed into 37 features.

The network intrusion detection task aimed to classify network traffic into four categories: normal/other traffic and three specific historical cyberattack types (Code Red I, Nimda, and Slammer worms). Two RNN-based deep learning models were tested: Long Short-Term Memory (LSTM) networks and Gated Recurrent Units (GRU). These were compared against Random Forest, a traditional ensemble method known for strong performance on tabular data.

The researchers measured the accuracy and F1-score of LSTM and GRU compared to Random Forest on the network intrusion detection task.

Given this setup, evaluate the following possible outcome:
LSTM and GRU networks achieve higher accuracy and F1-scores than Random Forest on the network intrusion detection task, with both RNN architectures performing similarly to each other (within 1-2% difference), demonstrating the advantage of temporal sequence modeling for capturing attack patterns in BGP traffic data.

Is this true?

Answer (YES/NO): NO